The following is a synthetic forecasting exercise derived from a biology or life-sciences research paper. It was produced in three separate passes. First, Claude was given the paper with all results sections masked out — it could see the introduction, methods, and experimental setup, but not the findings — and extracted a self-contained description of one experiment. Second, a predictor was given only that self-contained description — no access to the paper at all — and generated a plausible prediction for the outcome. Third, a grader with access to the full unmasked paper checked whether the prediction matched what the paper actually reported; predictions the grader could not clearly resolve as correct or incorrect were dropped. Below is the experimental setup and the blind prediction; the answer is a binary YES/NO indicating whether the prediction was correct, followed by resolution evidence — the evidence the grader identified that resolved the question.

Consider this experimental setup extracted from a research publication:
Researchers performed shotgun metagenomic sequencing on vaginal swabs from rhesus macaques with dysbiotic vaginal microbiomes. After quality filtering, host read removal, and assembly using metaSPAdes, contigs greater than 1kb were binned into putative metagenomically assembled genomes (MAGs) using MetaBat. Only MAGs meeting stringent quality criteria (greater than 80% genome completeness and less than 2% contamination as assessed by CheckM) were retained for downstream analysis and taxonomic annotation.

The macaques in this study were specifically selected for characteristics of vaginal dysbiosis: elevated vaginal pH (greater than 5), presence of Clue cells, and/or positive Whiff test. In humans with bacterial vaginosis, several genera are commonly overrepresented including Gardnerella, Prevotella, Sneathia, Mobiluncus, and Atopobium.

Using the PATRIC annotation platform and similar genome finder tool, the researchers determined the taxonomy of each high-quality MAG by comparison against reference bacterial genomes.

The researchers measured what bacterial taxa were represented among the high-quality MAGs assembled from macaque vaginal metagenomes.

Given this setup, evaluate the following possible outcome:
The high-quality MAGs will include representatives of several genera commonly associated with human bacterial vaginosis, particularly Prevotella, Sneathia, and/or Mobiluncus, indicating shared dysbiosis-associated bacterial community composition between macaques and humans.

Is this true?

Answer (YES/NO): YES